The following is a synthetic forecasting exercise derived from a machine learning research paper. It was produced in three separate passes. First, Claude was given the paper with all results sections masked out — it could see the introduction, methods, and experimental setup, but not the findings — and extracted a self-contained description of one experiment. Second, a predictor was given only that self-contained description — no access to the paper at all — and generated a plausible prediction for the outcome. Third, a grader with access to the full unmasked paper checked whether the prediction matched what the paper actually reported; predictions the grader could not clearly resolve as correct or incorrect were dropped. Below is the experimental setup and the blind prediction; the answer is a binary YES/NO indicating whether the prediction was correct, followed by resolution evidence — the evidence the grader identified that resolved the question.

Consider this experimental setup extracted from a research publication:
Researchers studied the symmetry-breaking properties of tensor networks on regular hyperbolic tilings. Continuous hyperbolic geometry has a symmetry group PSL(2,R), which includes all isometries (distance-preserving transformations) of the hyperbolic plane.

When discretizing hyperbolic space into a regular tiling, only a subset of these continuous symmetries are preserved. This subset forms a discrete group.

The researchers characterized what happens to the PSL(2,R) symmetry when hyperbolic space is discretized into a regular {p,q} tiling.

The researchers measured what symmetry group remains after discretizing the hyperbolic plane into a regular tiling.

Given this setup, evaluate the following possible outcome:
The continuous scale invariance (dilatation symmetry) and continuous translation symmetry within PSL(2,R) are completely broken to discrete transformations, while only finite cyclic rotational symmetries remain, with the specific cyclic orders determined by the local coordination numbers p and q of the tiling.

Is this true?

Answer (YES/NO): NO